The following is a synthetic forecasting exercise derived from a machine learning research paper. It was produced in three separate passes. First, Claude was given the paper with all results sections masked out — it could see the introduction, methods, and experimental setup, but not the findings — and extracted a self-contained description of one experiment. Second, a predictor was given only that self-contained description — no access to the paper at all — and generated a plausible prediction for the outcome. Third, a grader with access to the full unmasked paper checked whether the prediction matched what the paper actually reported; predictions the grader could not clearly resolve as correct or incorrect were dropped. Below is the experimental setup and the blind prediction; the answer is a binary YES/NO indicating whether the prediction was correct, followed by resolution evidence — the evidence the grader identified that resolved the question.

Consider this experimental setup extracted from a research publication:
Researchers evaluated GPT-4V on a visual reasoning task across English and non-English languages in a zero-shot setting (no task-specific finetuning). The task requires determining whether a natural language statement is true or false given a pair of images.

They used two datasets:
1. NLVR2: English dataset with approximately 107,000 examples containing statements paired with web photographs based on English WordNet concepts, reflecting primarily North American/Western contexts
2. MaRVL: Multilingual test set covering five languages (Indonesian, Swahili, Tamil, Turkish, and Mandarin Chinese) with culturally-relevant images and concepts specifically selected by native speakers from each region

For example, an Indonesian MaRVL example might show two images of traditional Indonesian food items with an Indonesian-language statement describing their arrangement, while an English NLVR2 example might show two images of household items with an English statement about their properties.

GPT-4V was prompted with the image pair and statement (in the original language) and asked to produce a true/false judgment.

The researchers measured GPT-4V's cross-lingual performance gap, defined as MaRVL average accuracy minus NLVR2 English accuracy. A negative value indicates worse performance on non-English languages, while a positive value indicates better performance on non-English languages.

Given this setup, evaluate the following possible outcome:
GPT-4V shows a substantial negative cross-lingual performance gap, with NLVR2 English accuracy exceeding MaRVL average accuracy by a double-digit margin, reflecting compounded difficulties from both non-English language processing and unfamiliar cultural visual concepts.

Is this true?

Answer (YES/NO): NO